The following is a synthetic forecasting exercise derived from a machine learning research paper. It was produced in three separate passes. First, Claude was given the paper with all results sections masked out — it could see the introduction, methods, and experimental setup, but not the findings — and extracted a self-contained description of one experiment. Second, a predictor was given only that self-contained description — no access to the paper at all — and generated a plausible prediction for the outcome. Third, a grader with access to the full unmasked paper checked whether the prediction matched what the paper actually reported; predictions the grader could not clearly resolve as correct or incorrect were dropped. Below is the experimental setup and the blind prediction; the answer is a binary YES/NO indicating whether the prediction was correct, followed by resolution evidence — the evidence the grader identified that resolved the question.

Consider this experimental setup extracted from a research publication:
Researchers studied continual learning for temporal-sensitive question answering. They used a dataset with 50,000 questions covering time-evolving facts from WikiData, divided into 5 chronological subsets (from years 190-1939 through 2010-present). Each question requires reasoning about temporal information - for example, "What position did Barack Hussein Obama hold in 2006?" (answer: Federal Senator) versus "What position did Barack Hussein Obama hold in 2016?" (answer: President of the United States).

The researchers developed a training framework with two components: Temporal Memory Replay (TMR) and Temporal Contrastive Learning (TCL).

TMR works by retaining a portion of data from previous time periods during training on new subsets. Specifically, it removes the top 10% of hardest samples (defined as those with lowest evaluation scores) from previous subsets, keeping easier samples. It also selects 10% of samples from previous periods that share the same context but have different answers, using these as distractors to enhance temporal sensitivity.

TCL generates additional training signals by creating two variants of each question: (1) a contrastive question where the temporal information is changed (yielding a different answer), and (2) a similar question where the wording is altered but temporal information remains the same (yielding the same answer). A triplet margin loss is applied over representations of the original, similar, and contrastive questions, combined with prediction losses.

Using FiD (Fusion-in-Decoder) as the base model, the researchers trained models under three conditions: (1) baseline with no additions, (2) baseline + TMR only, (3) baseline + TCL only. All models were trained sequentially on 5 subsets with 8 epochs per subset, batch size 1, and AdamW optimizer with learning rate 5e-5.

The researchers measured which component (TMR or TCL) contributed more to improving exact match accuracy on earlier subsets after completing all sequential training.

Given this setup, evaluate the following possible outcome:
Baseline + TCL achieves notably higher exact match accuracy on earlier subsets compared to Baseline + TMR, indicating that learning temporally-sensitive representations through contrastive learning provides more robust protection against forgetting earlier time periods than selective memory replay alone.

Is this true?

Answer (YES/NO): NO